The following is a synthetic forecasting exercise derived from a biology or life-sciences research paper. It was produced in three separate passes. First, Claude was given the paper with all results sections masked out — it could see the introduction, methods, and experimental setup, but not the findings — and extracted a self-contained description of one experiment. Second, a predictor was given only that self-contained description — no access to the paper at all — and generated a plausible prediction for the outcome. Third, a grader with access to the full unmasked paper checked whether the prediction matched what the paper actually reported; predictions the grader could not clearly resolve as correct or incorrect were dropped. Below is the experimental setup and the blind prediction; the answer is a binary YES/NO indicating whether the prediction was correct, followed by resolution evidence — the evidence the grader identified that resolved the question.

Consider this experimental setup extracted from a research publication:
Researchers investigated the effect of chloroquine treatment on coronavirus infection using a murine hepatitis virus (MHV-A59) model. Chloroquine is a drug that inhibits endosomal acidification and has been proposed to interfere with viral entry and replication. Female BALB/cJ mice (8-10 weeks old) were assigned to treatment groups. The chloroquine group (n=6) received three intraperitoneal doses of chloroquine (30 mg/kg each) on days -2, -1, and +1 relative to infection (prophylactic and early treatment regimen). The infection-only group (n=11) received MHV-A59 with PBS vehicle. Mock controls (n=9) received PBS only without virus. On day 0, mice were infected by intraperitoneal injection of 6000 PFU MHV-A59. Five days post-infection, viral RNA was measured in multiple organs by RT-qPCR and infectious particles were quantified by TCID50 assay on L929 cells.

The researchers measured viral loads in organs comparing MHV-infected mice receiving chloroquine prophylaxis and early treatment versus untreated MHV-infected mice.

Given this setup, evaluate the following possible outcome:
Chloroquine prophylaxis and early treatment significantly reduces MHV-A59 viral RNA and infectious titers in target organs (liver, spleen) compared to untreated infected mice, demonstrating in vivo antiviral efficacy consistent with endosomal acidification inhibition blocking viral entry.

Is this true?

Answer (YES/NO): NO